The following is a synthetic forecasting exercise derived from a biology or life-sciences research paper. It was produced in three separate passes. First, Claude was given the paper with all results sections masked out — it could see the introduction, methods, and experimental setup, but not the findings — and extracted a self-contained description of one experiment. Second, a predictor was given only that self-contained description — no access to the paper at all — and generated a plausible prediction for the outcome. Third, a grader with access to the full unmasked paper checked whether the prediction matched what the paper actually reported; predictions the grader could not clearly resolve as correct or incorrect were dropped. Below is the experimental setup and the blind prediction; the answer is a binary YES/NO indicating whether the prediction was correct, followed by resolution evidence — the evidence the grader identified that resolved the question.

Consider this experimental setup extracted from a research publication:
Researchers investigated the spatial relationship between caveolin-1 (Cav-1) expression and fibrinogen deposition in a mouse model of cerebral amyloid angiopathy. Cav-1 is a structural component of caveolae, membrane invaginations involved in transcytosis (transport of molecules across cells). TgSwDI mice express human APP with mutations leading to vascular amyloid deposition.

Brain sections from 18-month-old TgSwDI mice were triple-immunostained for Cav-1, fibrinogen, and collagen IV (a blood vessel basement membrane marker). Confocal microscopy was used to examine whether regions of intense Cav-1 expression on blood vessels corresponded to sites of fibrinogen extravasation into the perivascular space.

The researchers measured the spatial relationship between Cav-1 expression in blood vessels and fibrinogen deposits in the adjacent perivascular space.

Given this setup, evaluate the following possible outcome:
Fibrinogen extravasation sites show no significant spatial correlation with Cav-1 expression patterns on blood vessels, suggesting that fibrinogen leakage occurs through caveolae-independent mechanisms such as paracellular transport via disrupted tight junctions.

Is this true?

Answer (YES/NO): NO